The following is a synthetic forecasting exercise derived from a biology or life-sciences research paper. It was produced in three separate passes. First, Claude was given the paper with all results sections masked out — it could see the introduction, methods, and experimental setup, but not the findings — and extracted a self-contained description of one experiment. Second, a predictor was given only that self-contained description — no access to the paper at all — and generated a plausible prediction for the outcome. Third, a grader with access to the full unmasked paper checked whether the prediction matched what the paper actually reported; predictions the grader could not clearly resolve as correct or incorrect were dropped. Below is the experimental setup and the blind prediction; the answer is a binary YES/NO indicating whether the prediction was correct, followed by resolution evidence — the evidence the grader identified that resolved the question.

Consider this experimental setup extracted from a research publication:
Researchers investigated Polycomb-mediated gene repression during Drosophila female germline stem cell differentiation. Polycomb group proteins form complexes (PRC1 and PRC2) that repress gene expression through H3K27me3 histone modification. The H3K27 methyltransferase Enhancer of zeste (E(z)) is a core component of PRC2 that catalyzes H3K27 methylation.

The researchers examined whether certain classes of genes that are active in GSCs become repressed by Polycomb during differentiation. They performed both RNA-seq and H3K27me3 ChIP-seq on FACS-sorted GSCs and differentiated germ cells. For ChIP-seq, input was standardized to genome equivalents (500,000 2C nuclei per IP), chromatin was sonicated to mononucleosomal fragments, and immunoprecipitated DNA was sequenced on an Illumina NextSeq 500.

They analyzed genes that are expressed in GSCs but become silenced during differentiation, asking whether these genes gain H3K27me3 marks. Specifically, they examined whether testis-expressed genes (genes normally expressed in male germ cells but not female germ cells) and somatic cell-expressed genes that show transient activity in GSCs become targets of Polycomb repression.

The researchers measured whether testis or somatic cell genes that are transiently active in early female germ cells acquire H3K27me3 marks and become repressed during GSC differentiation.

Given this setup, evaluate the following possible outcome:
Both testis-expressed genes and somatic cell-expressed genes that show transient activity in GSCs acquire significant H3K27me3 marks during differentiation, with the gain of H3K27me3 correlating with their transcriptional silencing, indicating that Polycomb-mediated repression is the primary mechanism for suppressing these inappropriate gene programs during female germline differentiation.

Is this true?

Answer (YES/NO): NO